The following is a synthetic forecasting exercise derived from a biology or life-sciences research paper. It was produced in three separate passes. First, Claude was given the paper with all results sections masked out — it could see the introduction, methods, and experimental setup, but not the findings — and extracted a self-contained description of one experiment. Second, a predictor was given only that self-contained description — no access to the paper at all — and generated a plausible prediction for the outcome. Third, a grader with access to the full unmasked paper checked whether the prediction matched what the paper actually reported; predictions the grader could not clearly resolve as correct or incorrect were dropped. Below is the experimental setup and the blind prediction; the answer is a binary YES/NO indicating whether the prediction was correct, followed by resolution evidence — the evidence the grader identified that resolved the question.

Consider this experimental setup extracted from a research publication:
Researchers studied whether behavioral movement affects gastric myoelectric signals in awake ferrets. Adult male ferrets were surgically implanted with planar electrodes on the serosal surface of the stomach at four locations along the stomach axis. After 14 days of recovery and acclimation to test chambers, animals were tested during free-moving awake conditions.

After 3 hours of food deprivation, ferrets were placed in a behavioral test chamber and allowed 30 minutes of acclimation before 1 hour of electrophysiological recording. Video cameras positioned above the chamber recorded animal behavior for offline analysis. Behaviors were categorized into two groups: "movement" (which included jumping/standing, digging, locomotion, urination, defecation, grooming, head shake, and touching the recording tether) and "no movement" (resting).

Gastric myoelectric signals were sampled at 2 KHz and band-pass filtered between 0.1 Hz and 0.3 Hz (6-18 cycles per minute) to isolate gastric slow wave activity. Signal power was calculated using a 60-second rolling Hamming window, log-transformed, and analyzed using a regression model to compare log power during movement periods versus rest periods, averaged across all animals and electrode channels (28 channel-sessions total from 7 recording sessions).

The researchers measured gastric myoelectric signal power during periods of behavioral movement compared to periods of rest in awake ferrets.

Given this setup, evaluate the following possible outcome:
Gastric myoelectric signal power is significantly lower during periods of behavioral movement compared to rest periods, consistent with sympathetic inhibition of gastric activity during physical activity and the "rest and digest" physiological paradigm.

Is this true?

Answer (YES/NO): NO